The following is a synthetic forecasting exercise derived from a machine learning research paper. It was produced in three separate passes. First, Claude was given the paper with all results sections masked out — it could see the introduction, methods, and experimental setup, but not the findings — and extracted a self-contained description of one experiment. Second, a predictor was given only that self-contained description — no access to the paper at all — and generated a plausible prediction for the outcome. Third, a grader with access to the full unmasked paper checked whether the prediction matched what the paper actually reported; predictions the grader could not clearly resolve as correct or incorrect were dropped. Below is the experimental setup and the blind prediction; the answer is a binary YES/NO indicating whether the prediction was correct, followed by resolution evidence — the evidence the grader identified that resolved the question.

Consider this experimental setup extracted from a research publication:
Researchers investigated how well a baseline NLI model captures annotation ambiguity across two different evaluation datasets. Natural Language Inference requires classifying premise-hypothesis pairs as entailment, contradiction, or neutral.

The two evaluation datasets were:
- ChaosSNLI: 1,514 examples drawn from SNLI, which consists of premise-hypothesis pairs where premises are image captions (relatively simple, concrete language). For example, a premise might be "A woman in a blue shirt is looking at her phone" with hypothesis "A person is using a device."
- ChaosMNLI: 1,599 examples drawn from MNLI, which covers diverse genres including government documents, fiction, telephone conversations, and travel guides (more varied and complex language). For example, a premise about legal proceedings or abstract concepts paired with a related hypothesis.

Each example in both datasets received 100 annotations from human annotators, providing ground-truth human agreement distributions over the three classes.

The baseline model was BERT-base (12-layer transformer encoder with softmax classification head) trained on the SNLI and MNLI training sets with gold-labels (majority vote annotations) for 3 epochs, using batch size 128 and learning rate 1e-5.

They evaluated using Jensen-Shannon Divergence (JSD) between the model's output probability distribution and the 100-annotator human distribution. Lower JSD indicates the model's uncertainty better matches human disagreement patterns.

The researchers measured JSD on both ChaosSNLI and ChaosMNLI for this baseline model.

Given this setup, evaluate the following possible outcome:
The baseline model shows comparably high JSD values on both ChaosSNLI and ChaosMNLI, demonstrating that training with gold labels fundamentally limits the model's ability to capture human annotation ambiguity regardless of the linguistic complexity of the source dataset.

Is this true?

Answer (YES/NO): NO